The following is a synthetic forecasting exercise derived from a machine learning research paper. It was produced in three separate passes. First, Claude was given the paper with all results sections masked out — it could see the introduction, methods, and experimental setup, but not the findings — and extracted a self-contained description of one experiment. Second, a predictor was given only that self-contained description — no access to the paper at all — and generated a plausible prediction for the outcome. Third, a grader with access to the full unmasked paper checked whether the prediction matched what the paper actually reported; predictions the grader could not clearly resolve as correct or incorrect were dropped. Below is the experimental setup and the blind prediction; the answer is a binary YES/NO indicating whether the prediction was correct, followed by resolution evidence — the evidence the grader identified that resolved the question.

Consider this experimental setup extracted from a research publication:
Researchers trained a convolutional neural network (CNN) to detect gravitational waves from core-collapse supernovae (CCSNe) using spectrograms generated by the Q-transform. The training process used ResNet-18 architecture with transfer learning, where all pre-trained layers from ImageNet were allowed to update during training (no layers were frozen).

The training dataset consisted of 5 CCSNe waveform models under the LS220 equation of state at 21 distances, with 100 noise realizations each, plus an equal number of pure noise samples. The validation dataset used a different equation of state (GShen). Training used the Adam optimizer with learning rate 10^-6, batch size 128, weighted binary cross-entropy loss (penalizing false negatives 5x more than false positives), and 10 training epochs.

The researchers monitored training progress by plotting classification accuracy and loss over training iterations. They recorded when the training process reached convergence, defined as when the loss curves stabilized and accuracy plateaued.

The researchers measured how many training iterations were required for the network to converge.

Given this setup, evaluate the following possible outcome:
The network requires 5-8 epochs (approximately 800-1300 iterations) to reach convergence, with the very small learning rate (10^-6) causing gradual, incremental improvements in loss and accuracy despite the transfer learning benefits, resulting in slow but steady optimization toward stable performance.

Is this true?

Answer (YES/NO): NO